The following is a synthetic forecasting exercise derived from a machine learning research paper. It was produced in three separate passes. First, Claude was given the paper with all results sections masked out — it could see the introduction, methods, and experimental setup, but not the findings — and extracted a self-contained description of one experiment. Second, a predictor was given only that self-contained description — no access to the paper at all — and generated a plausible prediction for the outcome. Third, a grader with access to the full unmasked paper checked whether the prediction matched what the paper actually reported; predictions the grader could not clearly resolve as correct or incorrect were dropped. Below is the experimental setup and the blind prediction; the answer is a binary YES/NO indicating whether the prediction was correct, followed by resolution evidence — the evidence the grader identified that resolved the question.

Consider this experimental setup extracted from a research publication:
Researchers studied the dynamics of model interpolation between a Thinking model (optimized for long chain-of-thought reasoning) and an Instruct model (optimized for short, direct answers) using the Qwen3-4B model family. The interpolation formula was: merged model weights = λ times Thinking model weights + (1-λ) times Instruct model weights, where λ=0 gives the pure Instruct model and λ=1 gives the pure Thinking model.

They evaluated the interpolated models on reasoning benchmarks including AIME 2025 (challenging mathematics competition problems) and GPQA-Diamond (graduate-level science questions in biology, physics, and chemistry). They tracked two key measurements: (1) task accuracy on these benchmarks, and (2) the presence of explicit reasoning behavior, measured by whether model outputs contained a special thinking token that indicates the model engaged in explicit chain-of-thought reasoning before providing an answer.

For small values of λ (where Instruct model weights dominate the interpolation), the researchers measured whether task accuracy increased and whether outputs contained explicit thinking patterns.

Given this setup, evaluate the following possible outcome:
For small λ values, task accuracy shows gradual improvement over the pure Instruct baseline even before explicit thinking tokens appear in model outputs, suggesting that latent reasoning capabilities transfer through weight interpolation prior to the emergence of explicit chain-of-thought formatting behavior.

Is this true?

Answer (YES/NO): YES